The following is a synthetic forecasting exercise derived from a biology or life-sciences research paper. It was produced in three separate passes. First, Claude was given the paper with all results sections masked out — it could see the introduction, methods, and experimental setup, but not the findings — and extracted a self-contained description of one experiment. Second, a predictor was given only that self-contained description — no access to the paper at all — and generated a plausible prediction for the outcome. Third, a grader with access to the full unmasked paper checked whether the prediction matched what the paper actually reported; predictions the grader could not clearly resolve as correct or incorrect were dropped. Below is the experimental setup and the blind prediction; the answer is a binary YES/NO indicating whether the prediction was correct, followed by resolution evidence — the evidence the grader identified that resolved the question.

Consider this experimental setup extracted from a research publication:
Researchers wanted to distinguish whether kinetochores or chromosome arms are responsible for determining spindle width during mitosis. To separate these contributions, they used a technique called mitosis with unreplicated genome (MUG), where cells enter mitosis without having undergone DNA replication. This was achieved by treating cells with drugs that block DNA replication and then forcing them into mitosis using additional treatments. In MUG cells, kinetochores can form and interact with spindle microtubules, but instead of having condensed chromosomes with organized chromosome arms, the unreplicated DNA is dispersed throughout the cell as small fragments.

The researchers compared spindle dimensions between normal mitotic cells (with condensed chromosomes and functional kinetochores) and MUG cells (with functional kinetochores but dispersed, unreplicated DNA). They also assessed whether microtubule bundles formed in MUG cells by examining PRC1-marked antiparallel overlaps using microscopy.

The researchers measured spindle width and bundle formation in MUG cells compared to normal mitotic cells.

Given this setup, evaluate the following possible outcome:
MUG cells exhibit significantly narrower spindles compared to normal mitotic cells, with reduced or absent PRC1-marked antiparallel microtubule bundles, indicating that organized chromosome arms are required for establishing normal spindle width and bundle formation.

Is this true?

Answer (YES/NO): NO